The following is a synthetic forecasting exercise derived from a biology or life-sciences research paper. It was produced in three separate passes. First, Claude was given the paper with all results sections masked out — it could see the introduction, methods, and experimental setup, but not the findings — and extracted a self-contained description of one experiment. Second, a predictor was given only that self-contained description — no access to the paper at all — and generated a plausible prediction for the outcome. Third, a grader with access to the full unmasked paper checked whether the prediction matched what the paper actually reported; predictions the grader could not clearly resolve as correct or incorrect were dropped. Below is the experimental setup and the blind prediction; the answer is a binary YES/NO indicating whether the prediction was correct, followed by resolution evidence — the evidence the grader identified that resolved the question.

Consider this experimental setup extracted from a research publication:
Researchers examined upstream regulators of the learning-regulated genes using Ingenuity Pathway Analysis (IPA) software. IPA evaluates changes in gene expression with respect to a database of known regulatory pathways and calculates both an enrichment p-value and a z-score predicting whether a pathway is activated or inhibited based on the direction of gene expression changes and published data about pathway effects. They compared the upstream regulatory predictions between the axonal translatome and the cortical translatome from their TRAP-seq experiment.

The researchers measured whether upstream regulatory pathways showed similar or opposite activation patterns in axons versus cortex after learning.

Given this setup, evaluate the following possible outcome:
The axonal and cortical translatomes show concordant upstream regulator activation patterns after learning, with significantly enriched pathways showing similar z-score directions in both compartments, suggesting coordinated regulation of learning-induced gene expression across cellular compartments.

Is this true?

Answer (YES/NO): NO